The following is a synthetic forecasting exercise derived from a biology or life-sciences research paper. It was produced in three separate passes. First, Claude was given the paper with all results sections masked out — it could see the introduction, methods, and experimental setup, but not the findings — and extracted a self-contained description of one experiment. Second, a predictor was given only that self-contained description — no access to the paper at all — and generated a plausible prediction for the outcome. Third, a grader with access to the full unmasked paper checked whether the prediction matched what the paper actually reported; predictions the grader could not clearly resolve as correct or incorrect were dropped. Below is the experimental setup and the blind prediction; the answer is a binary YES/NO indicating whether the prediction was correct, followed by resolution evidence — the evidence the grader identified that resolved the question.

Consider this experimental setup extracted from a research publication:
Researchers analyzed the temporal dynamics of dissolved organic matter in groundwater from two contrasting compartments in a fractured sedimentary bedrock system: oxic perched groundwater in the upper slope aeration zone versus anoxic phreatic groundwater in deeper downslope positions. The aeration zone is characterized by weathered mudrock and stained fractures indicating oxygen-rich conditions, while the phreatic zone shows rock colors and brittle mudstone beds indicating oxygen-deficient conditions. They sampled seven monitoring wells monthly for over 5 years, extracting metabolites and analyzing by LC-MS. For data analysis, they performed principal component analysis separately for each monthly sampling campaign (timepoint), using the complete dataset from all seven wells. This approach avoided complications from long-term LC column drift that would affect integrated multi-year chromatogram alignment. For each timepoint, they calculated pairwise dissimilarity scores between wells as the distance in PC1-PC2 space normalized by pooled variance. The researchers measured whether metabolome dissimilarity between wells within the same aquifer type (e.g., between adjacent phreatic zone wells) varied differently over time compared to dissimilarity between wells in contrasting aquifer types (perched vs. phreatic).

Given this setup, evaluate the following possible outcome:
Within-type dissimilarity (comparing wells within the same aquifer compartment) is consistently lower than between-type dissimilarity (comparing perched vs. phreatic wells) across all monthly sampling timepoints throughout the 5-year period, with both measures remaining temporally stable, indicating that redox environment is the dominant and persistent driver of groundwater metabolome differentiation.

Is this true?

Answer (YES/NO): NO